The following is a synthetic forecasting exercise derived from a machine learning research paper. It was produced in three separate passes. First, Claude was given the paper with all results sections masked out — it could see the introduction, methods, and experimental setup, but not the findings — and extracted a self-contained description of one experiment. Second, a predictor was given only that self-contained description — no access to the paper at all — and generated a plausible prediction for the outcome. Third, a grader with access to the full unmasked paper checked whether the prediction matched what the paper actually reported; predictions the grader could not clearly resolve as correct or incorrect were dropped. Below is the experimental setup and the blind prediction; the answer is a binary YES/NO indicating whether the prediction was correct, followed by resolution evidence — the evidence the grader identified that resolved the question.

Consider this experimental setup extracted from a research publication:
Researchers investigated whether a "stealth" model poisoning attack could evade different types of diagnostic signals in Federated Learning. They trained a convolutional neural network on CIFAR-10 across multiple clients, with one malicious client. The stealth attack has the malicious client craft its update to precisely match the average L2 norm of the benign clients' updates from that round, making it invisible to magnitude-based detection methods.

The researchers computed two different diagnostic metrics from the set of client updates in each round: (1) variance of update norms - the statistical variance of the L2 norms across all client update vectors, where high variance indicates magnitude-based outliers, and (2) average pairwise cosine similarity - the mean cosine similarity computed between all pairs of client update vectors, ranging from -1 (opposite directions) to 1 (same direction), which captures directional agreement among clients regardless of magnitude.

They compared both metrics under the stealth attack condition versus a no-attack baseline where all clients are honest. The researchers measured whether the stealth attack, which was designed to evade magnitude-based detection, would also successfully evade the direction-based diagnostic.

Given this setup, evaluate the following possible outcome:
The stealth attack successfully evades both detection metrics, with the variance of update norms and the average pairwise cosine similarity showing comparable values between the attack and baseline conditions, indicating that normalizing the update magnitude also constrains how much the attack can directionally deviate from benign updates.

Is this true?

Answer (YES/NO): NO